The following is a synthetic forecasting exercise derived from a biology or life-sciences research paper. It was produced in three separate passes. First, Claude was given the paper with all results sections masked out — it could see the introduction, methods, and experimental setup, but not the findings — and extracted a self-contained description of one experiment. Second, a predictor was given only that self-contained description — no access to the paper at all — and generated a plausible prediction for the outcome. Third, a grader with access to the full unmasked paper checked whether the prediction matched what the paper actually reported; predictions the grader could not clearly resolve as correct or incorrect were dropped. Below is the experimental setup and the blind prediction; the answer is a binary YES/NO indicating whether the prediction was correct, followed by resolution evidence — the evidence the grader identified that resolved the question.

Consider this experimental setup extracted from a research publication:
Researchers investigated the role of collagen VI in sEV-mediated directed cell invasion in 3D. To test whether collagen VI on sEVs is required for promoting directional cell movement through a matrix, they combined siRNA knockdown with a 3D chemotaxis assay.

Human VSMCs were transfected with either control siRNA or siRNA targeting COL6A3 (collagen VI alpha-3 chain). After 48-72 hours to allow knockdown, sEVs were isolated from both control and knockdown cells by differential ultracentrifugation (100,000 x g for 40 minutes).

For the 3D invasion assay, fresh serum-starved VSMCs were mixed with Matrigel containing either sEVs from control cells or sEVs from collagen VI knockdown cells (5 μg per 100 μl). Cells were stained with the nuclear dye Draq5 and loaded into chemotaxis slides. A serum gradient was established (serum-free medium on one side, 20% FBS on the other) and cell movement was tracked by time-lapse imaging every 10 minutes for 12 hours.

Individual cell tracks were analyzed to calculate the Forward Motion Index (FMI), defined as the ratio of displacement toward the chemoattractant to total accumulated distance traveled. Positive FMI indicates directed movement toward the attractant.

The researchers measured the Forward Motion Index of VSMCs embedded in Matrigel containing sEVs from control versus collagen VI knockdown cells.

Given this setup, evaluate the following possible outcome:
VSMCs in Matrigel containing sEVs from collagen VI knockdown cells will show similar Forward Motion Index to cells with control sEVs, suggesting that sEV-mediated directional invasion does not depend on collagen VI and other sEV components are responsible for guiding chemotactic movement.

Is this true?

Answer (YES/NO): NO